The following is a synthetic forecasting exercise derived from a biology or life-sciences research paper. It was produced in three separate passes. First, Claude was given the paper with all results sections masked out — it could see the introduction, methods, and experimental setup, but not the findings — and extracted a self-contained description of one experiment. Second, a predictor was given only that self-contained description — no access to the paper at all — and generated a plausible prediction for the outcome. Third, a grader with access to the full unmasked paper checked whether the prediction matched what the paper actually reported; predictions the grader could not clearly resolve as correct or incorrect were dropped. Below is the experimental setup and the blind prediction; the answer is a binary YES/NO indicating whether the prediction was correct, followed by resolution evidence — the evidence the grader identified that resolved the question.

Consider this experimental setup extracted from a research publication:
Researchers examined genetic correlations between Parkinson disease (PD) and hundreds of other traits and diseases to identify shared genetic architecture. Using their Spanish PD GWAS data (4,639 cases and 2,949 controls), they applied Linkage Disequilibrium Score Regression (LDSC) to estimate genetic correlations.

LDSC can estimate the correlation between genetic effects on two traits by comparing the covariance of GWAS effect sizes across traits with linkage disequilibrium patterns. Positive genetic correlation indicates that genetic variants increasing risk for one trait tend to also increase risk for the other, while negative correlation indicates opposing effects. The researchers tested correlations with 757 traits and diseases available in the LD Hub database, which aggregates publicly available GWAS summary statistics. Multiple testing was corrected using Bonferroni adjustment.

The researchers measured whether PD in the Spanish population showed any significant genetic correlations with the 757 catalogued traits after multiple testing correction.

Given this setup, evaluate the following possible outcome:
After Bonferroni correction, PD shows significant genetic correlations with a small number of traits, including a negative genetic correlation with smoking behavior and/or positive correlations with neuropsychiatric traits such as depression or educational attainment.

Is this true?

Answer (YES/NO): NO